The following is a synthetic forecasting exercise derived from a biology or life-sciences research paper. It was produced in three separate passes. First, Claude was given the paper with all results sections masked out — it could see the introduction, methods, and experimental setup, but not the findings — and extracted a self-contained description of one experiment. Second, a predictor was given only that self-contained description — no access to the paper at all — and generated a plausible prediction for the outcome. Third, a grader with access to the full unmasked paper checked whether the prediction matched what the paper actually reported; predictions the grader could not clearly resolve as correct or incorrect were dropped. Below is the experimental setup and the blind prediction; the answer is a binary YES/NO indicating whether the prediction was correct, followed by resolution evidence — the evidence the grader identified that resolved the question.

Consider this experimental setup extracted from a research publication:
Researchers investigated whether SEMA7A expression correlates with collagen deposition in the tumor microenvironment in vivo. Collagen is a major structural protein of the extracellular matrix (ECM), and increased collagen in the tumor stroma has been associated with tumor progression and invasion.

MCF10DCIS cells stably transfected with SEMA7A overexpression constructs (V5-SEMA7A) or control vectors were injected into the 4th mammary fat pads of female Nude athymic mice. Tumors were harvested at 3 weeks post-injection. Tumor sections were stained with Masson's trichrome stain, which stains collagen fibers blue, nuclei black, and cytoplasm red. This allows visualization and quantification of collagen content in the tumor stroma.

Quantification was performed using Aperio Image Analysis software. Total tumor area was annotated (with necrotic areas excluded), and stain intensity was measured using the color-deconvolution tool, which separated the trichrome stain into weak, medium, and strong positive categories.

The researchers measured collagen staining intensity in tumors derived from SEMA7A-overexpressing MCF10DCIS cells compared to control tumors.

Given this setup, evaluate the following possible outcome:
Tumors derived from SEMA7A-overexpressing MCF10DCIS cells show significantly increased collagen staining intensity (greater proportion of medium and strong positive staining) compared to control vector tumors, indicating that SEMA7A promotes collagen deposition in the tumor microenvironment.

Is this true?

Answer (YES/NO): NO